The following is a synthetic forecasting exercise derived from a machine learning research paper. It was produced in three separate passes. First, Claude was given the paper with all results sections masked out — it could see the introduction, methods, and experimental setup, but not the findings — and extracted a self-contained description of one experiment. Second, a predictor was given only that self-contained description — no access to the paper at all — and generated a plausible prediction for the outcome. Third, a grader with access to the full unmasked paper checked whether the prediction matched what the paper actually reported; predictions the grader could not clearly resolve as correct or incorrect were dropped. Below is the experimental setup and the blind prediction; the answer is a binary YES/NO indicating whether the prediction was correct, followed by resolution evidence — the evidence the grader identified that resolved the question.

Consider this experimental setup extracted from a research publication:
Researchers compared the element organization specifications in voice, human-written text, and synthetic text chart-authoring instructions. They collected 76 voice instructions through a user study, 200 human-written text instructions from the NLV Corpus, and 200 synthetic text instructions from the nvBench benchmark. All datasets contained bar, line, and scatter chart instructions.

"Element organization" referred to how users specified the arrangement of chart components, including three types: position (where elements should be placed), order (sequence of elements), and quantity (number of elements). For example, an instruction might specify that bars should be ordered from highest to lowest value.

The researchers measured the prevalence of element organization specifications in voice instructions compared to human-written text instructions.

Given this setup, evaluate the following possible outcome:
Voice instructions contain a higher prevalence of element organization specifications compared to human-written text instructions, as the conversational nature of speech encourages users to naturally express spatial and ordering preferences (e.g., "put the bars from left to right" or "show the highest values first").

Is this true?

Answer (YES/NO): YES